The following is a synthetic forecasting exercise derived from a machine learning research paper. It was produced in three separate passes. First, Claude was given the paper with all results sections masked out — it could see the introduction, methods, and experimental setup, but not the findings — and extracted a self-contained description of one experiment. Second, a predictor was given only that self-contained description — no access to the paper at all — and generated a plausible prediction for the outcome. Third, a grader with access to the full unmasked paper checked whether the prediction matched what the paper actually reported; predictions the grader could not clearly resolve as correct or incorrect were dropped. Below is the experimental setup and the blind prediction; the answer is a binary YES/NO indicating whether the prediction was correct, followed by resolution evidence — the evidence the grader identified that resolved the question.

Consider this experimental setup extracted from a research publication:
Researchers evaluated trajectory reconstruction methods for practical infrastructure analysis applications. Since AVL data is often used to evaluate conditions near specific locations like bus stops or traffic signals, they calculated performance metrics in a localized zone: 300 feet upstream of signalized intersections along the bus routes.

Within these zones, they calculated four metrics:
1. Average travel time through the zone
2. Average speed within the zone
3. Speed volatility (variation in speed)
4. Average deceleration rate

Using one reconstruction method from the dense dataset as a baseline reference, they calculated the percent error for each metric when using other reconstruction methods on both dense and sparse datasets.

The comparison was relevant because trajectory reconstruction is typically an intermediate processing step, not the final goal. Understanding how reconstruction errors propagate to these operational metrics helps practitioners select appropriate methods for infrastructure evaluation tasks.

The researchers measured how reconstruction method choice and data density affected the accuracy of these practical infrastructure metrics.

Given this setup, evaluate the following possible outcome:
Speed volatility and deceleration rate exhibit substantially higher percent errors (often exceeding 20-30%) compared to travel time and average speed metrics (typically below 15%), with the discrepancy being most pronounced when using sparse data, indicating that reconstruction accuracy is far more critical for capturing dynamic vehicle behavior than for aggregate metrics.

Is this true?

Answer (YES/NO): YES